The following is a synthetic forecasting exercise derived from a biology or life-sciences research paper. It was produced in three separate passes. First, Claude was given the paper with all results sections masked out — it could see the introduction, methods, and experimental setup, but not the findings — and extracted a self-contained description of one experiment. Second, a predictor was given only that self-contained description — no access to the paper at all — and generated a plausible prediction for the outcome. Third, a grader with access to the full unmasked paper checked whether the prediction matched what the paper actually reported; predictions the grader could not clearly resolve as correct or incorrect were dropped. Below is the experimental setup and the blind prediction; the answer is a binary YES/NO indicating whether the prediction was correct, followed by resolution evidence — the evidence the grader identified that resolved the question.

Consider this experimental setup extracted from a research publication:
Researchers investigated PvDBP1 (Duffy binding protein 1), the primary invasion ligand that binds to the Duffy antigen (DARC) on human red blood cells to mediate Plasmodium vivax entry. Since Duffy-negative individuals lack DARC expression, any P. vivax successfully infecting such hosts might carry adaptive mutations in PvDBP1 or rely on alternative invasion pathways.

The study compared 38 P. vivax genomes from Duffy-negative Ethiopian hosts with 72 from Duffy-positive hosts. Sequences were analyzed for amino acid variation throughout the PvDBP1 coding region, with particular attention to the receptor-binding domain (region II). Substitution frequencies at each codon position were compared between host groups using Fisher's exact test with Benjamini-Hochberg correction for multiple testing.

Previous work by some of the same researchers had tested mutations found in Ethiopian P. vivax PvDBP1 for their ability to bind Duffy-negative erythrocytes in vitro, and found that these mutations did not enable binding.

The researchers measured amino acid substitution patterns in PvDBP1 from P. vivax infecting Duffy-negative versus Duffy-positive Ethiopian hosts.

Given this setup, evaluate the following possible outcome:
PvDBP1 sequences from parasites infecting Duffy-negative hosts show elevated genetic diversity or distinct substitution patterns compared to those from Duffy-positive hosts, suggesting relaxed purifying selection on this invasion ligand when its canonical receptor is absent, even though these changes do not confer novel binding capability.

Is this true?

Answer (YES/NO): NO